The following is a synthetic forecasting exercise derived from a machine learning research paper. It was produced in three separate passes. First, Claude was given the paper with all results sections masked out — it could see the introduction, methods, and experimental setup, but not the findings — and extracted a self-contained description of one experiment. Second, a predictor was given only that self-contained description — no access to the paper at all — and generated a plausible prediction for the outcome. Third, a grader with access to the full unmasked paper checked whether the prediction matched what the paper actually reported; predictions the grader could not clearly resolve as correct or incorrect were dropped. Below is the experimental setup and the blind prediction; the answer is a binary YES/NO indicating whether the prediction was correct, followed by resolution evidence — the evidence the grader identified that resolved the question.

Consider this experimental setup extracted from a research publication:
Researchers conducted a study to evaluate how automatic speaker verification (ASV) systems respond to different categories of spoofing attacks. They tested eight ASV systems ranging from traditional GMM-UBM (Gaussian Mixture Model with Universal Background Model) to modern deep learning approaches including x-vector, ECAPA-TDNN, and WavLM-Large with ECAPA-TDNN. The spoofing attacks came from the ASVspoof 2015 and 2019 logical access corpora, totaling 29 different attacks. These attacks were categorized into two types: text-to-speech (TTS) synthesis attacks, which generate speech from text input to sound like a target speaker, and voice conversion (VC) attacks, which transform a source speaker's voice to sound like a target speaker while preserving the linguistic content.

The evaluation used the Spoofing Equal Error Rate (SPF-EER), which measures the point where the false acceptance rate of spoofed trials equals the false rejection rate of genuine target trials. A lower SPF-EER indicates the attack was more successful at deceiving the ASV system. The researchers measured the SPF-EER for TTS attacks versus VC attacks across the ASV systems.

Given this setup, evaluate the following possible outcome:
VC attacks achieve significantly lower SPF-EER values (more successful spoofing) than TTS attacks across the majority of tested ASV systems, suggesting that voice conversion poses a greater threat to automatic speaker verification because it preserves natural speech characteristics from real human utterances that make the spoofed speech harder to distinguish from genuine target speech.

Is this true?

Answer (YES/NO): YES